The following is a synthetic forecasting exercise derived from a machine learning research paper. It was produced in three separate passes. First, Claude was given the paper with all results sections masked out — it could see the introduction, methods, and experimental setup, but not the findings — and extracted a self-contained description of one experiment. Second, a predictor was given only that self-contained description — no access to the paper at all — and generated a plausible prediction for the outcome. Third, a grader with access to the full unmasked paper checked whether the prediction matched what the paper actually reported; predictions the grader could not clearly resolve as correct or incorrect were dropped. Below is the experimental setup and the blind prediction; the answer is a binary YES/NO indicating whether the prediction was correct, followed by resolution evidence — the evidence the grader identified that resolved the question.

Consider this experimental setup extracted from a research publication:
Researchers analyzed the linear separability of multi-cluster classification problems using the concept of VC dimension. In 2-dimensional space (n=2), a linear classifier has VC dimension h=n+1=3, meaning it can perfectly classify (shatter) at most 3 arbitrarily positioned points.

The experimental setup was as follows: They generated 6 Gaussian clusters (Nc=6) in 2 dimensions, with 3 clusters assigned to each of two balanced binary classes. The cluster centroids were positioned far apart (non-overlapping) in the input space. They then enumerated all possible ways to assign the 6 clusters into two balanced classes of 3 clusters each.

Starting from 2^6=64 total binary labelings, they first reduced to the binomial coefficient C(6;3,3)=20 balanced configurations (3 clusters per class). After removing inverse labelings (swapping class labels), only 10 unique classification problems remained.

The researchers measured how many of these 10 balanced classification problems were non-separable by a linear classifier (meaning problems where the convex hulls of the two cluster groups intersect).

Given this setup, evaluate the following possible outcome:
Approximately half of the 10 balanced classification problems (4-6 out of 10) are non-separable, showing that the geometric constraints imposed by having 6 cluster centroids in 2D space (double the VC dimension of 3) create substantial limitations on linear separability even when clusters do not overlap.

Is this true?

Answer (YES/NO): NO